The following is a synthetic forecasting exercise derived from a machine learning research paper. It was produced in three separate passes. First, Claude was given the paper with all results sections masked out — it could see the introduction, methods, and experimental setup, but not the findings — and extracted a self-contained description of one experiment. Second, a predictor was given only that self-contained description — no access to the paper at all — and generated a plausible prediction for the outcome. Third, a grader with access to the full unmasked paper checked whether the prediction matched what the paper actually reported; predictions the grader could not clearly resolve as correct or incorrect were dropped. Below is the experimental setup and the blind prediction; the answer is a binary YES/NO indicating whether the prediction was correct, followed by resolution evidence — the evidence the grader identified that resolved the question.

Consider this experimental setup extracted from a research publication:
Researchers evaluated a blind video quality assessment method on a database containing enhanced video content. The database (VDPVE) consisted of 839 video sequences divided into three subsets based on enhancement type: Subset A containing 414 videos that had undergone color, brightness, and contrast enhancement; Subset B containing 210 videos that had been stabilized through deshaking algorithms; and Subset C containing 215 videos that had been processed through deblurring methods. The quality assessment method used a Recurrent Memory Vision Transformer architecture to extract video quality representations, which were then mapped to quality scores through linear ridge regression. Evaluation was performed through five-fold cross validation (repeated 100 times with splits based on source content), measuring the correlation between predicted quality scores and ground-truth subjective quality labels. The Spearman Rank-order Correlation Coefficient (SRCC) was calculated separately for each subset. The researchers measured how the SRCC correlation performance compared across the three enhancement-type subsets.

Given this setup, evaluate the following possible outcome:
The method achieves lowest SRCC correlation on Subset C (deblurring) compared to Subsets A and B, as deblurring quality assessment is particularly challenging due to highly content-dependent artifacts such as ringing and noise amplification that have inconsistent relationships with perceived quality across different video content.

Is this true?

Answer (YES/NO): NO